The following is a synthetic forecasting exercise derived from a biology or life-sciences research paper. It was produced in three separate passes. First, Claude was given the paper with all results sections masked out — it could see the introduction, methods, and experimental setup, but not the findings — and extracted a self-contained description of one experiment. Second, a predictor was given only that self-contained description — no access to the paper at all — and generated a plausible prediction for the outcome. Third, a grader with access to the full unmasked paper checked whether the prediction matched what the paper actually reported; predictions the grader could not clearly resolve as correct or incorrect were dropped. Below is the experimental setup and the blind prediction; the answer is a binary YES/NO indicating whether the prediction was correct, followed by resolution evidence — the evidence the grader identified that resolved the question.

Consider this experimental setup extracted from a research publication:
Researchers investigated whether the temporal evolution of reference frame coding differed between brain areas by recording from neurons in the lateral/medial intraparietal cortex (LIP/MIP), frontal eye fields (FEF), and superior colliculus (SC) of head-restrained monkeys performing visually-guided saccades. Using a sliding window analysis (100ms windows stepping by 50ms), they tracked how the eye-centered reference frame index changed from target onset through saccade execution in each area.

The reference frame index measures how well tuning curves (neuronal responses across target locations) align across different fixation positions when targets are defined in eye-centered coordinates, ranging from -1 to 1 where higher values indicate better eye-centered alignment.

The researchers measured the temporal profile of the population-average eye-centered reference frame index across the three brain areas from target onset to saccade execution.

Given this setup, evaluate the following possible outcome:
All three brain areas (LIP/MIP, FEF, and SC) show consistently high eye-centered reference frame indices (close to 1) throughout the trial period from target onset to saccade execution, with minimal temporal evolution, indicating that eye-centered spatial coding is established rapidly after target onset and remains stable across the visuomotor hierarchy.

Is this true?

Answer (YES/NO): NO